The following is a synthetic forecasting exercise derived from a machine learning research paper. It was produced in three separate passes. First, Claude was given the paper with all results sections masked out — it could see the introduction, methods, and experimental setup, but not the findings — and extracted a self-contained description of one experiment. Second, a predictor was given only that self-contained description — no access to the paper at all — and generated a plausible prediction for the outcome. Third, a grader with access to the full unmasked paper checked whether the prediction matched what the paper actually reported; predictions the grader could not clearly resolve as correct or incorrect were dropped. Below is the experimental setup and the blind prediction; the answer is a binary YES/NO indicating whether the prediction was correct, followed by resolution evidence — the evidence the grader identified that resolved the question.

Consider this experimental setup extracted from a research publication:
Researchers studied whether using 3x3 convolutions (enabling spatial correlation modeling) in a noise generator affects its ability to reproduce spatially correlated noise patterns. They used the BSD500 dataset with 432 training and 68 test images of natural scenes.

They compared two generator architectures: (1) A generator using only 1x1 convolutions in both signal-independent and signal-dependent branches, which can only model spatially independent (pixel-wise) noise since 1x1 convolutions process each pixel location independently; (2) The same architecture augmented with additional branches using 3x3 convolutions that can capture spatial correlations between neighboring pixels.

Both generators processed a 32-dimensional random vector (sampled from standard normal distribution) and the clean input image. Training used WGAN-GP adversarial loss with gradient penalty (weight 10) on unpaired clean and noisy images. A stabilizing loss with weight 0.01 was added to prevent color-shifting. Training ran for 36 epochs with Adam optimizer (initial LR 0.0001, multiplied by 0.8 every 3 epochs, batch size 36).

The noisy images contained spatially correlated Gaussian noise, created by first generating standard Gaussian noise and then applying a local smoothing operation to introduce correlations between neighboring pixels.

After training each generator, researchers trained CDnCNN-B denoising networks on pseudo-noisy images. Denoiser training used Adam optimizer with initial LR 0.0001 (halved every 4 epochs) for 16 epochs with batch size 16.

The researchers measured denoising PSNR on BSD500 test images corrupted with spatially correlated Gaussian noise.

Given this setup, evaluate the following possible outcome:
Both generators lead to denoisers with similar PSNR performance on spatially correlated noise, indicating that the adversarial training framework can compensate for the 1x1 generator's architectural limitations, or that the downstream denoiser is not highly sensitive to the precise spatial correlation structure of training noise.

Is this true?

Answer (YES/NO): NO